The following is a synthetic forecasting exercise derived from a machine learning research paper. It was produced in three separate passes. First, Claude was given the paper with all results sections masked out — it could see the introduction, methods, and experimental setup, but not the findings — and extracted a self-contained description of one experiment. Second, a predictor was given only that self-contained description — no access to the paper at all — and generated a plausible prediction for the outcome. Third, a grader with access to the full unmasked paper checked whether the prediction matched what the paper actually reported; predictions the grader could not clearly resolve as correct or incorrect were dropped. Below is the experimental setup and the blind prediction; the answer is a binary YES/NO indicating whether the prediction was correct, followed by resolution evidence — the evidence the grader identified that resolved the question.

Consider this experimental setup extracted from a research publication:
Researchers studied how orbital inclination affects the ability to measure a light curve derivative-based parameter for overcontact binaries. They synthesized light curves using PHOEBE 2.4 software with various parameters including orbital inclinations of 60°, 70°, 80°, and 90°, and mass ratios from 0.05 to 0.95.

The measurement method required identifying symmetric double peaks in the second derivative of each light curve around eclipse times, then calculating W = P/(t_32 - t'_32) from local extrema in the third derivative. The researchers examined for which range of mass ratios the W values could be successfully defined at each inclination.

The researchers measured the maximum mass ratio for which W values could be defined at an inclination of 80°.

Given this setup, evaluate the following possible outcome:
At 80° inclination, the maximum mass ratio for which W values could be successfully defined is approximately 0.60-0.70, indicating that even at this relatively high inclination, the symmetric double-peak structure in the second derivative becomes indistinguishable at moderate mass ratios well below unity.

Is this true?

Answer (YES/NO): NO